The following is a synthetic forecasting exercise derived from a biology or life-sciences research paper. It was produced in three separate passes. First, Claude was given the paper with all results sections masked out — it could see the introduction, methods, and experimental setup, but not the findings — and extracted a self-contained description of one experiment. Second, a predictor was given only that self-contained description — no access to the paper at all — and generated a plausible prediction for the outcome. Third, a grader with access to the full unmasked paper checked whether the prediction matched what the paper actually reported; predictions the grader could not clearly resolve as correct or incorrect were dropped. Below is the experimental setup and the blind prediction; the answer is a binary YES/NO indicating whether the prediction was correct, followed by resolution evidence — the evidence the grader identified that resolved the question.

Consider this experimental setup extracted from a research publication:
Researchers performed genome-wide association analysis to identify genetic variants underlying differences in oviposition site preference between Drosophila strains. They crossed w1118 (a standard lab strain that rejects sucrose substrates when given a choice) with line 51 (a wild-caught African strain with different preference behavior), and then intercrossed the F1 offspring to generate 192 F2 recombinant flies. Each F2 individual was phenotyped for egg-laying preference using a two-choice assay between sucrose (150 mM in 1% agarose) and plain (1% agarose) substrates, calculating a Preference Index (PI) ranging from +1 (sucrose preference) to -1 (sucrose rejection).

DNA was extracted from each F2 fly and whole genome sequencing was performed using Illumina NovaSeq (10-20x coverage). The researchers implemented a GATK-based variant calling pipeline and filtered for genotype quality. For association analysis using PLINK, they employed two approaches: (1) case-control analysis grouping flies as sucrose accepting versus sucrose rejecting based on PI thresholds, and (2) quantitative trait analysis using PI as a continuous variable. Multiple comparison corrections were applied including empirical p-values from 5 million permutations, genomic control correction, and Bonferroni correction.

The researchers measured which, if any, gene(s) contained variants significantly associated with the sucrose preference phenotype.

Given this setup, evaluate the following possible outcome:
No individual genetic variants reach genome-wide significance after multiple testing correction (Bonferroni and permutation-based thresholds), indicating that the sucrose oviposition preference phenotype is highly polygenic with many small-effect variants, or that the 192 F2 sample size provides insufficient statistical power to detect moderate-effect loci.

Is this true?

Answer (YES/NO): NO